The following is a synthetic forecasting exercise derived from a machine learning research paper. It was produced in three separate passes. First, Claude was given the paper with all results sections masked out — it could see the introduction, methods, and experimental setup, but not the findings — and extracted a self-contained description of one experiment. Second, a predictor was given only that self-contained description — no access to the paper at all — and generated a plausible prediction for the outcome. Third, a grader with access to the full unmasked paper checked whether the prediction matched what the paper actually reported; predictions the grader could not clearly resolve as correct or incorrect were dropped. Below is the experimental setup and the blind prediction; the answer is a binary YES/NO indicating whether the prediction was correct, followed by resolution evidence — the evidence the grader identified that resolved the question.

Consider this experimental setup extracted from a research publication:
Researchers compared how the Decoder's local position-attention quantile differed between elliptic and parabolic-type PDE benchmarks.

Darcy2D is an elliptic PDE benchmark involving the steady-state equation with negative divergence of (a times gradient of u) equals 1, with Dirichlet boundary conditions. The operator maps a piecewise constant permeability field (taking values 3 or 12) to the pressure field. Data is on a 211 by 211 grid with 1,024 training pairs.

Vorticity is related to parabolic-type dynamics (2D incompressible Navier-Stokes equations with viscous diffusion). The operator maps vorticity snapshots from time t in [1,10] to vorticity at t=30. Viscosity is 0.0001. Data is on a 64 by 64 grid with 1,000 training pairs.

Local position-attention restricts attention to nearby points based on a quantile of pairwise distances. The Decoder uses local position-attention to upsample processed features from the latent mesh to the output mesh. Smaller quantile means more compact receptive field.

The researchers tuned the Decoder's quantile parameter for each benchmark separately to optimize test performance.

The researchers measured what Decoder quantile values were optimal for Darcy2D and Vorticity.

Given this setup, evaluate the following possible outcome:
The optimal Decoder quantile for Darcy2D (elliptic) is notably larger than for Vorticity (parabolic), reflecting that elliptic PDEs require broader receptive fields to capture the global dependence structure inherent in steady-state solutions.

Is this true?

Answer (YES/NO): NO